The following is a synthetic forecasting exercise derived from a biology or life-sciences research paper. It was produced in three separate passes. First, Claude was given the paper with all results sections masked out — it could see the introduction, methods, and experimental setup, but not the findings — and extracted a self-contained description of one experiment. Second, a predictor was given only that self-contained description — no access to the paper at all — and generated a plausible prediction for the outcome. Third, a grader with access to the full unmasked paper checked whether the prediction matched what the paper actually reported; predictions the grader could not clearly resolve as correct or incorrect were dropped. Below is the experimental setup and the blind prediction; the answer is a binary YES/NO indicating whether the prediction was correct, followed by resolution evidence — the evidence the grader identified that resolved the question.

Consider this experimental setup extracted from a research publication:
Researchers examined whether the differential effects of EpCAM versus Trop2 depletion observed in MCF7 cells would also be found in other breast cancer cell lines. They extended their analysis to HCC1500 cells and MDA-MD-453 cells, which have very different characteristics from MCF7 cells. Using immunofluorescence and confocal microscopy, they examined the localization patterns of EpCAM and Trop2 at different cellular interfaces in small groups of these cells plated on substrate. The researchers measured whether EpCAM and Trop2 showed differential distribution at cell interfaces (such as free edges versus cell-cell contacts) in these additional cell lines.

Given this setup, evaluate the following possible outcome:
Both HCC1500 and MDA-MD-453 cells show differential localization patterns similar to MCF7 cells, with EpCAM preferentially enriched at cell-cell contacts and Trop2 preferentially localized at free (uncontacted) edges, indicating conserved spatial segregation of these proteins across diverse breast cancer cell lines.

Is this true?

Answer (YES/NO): NO